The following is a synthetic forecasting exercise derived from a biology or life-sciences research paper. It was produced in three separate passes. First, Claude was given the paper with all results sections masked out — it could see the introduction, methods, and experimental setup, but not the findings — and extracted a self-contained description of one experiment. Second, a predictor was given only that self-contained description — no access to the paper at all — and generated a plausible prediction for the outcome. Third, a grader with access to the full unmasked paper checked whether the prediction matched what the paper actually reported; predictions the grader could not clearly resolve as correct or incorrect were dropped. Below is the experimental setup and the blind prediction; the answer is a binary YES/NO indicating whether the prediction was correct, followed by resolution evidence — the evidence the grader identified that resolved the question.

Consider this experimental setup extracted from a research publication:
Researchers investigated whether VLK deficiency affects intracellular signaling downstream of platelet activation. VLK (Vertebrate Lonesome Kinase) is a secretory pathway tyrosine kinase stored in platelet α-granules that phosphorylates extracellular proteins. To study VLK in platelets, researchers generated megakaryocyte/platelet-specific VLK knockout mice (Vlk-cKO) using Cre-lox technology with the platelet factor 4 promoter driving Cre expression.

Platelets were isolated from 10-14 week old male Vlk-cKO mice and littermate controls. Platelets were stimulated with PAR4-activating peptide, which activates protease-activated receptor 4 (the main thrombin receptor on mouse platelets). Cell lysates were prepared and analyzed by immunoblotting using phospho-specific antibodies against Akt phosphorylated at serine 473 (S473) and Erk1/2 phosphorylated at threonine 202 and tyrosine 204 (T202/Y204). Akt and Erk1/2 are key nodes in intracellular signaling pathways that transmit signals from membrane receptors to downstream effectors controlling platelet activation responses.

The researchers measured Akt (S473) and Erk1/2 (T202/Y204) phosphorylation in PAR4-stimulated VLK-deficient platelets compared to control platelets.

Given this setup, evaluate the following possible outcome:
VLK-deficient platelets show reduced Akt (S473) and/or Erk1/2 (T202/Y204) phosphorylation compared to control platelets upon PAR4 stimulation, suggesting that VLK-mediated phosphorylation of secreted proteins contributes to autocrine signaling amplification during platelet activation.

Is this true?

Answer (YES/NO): YES